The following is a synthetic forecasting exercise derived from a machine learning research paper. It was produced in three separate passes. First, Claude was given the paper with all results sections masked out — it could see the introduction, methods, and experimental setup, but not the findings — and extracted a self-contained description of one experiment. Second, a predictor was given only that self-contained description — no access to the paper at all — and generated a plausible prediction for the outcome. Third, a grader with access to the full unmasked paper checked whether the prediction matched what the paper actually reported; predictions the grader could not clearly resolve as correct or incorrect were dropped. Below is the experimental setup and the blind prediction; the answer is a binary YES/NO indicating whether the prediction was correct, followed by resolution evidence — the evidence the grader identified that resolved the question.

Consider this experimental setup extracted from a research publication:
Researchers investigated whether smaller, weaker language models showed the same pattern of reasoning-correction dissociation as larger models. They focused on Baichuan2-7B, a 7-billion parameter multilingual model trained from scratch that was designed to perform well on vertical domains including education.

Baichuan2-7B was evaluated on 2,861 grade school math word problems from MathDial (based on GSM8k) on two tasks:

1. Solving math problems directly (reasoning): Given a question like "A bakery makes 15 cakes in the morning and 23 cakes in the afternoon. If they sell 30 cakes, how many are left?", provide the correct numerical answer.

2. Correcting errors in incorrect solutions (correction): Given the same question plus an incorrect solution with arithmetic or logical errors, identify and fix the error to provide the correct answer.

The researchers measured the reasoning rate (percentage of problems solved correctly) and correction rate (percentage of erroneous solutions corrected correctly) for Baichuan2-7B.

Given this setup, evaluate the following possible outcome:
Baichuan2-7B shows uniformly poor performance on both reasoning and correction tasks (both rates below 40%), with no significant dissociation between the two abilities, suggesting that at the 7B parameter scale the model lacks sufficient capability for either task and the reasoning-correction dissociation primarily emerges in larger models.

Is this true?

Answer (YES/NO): NO